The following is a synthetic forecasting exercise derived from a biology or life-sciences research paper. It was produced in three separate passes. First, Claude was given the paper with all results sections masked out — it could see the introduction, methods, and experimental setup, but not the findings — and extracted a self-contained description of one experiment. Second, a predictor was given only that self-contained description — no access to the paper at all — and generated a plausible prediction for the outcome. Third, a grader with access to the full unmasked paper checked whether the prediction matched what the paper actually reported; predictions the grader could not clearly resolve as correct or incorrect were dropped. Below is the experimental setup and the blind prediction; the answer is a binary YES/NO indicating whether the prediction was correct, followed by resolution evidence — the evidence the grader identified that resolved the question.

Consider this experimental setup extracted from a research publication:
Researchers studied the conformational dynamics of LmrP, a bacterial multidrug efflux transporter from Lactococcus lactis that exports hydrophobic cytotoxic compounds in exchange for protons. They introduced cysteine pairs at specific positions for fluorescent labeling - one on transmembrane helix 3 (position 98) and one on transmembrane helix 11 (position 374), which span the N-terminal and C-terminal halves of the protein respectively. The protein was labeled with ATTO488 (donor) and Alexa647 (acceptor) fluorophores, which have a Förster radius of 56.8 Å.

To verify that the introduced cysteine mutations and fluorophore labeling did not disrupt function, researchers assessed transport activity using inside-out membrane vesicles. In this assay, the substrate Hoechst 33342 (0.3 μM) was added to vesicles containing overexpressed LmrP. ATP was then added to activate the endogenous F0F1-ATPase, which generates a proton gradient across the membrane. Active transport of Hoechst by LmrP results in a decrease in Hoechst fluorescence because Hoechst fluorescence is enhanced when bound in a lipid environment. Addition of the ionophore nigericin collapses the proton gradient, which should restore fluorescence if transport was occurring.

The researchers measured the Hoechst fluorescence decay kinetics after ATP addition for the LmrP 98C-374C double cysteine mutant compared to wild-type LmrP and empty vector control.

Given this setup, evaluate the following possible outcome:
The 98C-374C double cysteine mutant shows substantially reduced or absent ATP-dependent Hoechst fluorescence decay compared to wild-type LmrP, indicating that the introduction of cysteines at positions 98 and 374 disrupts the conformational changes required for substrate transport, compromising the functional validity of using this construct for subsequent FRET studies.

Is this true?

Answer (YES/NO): NO